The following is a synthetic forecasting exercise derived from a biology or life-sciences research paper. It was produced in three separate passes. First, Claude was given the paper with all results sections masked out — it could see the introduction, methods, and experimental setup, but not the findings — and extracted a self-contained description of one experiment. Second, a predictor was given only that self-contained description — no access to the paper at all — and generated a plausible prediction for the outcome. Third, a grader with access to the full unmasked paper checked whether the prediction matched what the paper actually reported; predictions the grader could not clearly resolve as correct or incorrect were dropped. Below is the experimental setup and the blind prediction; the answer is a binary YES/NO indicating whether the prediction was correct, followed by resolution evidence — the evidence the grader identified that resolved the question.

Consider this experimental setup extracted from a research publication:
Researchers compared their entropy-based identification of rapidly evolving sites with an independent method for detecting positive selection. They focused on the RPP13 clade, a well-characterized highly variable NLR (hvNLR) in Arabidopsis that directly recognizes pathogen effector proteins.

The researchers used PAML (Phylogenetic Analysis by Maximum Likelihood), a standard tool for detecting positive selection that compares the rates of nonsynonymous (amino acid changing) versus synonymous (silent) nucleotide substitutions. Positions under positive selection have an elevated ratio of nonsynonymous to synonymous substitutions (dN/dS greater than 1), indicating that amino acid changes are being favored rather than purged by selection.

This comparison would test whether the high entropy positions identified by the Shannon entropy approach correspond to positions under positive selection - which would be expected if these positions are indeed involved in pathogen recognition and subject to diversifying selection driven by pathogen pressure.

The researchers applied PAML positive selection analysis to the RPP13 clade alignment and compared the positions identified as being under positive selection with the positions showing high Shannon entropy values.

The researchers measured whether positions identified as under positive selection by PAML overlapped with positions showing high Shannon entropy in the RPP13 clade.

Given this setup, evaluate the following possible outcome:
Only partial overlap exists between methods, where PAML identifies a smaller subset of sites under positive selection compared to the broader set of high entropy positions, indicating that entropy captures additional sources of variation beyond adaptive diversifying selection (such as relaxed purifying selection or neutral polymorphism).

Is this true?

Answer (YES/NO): NO